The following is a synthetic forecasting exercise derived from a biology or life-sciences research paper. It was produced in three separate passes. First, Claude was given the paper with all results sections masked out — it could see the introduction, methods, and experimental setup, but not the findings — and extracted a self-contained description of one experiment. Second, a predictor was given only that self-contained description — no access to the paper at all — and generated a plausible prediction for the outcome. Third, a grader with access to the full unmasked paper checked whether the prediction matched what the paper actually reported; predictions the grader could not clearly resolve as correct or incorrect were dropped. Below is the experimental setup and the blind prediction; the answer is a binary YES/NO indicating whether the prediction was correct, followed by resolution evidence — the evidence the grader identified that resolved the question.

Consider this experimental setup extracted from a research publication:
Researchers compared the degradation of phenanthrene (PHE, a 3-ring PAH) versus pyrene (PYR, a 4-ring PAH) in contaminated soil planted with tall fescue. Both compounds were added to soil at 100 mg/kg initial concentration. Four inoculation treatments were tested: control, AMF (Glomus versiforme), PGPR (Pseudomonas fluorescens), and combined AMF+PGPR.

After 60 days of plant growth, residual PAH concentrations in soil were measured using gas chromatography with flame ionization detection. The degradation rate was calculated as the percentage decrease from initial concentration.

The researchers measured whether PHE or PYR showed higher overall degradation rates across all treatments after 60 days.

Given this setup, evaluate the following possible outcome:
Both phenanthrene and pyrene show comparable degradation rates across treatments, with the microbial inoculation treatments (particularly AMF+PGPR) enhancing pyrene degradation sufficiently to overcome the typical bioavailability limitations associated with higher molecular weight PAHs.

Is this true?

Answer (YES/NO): NO